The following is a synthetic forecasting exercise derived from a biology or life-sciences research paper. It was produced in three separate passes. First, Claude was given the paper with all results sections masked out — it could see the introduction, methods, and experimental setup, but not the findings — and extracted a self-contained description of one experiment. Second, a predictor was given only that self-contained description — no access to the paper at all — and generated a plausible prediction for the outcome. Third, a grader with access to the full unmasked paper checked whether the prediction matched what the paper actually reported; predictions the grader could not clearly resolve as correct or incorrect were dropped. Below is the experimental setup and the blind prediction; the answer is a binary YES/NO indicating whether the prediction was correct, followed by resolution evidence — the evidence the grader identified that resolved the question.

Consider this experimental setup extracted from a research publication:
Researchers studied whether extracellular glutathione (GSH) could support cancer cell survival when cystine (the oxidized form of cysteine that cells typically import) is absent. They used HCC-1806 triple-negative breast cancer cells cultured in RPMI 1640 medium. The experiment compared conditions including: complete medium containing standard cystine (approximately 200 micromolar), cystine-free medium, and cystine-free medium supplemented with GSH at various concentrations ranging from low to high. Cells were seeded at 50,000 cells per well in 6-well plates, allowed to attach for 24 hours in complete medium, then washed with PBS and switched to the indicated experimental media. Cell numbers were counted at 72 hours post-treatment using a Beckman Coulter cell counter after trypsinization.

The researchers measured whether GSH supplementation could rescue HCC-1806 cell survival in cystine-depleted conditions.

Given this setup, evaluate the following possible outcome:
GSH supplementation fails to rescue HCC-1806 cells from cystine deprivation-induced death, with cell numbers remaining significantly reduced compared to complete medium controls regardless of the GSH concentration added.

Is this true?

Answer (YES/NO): NO